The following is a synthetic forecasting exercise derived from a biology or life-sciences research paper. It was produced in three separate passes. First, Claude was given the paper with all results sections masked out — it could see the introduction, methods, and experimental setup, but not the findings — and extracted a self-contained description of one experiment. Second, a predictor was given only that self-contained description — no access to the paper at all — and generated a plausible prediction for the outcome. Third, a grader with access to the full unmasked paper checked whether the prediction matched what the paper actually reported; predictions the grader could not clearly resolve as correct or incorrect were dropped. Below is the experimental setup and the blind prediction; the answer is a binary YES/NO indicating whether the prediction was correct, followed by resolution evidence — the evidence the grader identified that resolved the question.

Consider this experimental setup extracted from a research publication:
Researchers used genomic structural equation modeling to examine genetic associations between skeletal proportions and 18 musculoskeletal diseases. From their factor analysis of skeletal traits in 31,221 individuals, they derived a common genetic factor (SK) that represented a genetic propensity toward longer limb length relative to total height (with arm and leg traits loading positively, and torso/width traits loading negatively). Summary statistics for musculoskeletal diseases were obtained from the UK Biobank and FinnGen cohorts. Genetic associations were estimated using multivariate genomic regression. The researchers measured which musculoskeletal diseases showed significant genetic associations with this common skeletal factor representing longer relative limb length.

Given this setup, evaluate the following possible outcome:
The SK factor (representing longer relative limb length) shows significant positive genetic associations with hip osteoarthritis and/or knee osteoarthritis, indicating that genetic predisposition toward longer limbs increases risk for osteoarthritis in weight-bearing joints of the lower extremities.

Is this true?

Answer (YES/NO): YES